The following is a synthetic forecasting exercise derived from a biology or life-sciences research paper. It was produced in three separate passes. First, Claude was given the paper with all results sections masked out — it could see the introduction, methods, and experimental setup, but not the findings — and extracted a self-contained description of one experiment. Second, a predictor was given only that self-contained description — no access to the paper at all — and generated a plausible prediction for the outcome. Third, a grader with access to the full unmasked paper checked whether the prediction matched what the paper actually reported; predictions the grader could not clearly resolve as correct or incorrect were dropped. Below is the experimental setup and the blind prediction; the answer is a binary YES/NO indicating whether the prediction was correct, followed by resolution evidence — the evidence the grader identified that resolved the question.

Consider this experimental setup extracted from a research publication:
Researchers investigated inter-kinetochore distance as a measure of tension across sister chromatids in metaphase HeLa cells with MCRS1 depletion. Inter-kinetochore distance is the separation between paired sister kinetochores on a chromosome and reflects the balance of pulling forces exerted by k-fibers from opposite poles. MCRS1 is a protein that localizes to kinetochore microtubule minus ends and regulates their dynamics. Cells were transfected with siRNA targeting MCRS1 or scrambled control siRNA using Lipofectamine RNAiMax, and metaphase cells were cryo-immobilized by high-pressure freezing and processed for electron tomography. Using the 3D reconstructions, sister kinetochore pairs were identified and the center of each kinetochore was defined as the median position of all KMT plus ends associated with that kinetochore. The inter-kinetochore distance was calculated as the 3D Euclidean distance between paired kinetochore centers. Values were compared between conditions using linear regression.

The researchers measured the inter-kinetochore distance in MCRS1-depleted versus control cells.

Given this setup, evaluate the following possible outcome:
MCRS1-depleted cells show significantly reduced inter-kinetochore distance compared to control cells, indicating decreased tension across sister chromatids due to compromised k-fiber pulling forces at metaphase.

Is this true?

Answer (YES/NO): NO